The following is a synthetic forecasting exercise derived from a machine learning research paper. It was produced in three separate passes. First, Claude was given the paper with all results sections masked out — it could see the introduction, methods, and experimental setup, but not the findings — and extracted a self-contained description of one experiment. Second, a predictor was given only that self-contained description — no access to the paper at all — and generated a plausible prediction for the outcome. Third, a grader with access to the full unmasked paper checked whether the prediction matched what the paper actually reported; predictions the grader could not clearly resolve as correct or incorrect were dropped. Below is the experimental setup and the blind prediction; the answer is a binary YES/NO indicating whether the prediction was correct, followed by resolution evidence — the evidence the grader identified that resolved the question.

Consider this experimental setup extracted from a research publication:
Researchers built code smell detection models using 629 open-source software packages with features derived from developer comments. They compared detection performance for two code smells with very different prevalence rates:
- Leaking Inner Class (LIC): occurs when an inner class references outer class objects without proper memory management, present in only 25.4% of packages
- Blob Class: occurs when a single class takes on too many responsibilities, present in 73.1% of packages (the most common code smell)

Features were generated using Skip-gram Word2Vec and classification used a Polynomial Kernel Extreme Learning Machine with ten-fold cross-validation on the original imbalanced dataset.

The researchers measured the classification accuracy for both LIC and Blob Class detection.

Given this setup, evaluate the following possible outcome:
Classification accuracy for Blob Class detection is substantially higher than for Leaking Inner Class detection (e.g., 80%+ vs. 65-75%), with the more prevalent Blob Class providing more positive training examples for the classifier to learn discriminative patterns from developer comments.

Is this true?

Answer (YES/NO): NO